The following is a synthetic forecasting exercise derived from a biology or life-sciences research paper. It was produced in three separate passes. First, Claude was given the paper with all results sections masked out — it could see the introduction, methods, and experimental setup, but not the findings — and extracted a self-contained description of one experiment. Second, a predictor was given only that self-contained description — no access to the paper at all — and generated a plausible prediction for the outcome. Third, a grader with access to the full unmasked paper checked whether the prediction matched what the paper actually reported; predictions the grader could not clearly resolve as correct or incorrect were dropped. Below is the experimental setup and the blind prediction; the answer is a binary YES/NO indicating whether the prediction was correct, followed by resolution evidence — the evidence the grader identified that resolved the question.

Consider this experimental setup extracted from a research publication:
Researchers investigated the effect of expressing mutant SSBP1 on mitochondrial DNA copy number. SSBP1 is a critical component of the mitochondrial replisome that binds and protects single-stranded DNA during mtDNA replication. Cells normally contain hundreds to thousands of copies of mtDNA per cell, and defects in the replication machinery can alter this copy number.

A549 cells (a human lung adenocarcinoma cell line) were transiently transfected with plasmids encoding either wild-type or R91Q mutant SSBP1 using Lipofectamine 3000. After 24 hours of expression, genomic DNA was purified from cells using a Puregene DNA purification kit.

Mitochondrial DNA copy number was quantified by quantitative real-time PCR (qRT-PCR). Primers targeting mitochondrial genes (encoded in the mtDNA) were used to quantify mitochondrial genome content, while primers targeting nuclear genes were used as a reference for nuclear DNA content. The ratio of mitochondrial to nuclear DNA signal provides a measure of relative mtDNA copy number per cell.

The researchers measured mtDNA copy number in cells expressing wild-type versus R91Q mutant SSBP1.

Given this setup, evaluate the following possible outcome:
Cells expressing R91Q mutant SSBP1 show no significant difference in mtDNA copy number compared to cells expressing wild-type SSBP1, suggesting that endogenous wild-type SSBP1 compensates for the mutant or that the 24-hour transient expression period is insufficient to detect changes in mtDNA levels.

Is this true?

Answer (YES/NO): NO